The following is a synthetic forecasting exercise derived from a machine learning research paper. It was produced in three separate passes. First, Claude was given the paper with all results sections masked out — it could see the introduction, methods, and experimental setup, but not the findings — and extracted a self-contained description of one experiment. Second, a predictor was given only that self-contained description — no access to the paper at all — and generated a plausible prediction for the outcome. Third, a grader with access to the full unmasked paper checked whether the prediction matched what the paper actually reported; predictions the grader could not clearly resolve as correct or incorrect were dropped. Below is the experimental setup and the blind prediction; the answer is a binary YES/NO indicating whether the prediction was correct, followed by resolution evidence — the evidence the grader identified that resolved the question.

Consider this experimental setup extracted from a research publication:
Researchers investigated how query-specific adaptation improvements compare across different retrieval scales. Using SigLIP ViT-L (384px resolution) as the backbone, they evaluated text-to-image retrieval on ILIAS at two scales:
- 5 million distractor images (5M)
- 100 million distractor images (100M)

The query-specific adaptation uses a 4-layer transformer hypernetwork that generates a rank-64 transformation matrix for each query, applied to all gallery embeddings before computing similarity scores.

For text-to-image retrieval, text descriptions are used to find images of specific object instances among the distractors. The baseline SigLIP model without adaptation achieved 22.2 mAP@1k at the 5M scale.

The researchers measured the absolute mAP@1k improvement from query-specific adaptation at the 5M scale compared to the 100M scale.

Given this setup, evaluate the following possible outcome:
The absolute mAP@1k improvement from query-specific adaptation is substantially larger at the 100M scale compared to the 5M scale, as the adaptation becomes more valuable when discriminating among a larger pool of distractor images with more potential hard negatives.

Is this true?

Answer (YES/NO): NO